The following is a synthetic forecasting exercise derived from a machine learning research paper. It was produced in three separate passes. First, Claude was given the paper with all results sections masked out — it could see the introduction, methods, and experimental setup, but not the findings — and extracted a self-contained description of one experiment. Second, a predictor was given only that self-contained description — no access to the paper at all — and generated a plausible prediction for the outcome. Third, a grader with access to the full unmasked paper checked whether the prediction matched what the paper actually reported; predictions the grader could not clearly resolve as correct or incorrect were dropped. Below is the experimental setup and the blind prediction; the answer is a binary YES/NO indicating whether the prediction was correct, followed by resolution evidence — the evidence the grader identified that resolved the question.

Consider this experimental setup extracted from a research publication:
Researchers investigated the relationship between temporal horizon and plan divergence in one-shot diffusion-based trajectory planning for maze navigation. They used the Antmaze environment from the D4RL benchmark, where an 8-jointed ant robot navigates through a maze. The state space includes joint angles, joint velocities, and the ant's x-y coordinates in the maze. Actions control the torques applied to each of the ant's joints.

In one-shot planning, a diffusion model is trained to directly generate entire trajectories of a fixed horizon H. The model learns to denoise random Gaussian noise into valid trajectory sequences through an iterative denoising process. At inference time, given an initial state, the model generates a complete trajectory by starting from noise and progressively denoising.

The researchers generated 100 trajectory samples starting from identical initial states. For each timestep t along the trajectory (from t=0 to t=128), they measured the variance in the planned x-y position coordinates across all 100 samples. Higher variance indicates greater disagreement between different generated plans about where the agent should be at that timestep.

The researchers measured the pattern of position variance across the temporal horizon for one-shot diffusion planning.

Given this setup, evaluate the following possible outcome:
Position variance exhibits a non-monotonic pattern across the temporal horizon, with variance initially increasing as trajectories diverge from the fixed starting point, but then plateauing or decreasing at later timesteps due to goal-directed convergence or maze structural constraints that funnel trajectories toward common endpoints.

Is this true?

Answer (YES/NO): NO